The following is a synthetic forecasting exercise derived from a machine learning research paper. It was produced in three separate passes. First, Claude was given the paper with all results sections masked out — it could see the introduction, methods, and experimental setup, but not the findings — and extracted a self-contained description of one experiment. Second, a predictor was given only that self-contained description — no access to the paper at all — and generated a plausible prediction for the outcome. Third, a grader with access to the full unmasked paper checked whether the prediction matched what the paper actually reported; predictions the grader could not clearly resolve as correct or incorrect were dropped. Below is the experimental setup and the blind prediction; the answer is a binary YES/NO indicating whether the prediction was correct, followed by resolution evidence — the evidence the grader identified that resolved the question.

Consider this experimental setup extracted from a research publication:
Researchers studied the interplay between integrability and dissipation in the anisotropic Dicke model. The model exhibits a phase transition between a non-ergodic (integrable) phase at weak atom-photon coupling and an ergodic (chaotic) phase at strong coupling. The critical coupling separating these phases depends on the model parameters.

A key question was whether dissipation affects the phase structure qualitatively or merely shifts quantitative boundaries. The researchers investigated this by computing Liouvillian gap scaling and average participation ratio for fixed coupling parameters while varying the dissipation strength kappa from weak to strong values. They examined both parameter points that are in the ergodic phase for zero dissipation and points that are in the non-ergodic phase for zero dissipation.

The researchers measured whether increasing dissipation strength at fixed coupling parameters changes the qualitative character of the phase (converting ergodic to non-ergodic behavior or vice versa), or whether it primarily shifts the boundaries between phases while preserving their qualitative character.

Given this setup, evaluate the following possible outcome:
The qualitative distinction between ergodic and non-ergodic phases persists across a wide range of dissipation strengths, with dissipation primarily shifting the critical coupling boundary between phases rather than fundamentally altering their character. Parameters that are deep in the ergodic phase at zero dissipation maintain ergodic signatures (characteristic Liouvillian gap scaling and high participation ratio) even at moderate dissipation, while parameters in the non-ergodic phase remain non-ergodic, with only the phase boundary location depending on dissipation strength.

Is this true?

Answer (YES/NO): YES